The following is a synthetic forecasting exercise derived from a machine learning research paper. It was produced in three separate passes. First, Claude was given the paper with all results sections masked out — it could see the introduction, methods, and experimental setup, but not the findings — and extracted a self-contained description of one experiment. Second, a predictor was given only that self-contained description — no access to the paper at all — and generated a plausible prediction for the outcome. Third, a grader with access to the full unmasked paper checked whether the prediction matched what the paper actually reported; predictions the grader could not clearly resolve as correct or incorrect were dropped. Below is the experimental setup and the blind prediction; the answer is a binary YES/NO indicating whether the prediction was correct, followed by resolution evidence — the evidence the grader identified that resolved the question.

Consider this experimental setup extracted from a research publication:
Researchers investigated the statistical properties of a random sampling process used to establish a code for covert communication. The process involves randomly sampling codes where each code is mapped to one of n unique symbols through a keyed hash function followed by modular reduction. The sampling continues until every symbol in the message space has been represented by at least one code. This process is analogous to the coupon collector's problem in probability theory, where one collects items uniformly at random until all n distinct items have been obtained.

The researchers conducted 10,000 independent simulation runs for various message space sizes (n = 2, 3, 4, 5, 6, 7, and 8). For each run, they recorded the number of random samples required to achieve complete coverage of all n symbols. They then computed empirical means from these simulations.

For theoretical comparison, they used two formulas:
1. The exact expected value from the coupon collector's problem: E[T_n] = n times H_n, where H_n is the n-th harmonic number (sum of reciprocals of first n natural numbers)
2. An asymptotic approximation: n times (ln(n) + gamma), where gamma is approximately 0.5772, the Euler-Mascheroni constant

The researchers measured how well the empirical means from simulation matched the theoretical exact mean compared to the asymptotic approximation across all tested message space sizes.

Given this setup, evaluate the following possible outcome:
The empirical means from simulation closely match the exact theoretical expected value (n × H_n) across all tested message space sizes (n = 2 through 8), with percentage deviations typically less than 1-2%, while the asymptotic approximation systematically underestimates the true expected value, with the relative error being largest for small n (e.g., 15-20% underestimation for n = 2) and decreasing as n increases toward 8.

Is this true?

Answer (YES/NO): YES